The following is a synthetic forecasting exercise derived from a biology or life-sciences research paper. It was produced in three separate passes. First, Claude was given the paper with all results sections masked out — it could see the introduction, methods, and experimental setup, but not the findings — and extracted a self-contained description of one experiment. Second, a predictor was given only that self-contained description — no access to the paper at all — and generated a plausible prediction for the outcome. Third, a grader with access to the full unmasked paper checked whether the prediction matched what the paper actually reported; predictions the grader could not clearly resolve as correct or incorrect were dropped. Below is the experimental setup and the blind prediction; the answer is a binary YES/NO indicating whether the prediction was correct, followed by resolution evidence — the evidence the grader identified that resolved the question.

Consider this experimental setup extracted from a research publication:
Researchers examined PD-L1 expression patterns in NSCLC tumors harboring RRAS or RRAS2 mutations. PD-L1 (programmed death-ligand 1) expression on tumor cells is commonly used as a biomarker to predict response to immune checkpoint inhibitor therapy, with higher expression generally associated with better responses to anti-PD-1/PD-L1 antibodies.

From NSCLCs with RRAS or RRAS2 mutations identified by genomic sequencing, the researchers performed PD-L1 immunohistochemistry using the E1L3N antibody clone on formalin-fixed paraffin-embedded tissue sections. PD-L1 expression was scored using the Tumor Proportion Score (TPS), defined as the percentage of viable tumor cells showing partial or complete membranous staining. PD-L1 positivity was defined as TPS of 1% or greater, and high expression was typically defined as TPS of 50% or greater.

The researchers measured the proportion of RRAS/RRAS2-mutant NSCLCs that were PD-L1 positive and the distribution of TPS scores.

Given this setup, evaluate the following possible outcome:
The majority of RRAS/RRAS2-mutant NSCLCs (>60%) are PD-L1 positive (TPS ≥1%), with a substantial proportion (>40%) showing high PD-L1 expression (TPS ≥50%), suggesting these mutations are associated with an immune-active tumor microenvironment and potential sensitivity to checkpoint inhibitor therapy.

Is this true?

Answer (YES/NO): NO